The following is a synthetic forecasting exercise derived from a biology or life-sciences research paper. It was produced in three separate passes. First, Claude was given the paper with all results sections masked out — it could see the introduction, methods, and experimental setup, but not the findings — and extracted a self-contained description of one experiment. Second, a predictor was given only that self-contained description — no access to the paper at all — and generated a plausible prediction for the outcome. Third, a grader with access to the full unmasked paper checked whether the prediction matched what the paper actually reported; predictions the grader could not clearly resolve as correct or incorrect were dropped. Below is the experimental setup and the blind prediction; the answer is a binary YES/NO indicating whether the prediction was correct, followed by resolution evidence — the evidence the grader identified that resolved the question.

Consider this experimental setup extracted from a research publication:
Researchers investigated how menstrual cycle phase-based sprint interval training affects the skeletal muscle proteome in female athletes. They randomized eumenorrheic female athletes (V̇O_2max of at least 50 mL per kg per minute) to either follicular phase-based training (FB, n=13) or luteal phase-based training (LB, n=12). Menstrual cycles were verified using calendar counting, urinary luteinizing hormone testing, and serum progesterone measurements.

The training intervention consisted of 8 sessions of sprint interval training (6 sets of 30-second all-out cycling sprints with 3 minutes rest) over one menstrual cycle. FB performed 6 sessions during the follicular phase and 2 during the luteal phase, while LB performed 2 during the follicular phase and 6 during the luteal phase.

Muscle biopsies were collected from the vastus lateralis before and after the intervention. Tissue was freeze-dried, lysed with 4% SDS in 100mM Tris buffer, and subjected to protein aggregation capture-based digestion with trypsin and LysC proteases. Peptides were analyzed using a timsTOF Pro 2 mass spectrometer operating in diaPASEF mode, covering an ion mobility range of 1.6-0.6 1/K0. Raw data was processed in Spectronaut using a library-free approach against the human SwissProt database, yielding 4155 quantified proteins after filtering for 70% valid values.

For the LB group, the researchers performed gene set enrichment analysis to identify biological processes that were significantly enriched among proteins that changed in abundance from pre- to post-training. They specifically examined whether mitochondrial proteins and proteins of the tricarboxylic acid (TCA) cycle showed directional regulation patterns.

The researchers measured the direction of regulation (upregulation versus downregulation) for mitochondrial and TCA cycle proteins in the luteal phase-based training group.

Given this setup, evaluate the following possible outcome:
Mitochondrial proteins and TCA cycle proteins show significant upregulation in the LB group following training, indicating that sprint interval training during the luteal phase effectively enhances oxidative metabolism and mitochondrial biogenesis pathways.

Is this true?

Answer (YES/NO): NO